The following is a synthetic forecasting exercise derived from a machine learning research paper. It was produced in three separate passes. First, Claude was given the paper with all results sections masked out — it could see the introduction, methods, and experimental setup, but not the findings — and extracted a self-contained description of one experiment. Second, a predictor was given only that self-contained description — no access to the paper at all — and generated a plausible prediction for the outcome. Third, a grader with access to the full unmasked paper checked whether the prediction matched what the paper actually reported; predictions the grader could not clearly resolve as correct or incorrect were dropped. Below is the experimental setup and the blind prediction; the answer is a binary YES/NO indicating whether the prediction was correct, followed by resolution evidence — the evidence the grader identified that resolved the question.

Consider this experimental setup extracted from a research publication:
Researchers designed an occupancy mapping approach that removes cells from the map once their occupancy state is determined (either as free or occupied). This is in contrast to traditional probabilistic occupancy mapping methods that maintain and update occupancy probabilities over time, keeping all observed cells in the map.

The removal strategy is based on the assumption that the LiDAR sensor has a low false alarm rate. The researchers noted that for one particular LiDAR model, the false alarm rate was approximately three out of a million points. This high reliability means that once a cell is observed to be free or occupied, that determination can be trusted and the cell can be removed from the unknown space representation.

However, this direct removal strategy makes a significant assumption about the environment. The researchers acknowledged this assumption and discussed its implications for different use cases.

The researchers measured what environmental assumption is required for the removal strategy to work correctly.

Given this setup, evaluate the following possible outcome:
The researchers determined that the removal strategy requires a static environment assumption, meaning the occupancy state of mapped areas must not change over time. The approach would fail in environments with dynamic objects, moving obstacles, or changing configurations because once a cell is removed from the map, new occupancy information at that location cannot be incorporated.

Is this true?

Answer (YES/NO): YES